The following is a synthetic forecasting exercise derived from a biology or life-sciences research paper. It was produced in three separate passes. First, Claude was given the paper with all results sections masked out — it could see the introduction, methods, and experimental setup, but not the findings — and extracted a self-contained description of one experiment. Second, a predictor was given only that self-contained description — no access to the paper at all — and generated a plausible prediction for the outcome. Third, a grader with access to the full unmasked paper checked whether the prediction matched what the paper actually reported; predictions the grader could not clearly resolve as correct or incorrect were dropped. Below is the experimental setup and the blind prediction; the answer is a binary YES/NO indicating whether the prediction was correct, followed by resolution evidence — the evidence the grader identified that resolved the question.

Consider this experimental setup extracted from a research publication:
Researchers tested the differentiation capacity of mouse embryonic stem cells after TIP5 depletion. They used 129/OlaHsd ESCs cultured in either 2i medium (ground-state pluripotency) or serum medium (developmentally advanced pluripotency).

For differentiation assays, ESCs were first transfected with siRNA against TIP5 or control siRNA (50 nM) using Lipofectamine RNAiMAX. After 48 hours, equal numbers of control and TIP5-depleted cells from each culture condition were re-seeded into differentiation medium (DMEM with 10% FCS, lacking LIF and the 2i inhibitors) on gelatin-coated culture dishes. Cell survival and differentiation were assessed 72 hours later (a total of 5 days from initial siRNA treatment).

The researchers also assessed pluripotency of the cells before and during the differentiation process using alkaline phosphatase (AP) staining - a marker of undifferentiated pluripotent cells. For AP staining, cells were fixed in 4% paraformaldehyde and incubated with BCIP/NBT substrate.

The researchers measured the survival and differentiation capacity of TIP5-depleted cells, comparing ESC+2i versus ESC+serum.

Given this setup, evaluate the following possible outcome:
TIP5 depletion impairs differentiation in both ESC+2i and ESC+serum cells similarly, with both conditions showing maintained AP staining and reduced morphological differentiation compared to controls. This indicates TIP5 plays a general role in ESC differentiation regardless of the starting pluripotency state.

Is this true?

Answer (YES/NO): NO